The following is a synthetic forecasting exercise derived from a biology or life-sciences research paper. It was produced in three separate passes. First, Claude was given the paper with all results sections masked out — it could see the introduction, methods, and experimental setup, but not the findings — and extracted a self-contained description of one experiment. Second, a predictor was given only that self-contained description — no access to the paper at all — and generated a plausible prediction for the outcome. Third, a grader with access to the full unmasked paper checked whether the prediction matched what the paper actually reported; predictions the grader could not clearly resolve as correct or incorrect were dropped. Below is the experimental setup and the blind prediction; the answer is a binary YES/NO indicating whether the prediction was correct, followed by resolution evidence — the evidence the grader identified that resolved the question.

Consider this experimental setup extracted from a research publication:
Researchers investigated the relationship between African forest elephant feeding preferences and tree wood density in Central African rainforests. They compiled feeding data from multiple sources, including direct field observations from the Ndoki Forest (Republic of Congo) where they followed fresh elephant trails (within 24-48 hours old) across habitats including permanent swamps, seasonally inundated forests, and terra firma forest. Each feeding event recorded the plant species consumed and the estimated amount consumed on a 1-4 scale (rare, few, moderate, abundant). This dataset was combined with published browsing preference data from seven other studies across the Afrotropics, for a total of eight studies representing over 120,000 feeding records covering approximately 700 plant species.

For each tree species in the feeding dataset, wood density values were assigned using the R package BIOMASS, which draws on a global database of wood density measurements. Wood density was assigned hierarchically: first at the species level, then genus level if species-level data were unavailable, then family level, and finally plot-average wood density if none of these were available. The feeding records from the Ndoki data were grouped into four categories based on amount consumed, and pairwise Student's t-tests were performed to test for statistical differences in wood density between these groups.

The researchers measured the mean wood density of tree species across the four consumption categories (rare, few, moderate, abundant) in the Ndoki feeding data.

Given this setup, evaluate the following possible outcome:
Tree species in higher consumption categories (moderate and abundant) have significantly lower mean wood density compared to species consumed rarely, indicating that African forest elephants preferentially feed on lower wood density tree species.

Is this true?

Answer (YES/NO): YES